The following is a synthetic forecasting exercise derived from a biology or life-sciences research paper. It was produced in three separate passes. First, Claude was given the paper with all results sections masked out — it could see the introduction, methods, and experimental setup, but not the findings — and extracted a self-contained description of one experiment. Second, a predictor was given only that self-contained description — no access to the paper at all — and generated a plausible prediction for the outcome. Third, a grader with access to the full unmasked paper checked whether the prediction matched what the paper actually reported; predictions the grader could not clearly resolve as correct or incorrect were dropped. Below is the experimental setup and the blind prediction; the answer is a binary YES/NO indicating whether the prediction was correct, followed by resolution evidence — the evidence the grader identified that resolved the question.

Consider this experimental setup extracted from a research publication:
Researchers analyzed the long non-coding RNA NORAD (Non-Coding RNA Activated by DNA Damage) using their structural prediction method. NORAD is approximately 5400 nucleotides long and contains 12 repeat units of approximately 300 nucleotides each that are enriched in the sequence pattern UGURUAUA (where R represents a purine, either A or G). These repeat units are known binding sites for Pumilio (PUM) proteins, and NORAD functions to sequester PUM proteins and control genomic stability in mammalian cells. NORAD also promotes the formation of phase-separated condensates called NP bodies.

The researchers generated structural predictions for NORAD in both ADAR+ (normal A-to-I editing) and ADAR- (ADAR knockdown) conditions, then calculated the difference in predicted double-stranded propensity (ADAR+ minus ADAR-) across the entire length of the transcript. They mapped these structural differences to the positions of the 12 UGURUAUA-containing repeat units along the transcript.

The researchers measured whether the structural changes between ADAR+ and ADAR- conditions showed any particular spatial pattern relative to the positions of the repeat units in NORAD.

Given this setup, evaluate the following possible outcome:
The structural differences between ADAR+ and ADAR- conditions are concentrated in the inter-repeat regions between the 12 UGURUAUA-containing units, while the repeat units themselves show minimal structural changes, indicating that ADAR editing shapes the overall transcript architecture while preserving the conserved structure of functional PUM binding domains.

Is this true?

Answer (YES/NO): NO